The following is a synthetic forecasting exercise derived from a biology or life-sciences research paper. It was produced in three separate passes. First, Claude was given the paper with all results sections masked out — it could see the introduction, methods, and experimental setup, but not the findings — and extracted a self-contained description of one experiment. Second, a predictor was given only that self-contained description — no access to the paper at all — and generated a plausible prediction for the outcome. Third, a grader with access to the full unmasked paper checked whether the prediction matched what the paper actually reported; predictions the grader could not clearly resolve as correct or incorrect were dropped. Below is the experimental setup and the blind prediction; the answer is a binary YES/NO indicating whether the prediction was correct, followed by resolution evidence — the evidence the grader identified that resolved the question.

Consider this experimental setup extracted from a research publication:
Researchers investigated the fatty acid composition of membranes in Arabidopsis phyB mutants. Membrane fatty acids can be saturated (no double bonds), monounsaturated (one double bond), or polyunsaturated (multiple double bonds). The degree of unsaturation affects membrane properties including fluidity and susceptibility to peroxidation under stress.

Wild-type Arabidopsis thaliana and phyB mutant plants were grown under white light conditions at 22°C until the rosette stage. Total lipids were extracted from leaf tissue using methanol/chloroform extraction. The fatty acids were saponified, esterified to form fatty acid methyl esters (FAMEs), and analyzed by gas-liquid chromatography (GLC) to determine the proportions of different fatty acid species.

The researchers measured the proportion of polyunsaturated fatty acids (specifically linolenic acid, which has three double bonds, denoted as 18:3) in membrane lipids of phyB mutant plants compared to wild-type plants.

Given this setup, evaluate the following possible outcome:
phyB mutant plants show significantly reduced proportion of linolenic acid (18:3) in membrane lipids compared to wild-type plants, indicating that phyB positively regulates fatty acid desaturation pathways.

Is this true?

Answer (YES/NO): YES